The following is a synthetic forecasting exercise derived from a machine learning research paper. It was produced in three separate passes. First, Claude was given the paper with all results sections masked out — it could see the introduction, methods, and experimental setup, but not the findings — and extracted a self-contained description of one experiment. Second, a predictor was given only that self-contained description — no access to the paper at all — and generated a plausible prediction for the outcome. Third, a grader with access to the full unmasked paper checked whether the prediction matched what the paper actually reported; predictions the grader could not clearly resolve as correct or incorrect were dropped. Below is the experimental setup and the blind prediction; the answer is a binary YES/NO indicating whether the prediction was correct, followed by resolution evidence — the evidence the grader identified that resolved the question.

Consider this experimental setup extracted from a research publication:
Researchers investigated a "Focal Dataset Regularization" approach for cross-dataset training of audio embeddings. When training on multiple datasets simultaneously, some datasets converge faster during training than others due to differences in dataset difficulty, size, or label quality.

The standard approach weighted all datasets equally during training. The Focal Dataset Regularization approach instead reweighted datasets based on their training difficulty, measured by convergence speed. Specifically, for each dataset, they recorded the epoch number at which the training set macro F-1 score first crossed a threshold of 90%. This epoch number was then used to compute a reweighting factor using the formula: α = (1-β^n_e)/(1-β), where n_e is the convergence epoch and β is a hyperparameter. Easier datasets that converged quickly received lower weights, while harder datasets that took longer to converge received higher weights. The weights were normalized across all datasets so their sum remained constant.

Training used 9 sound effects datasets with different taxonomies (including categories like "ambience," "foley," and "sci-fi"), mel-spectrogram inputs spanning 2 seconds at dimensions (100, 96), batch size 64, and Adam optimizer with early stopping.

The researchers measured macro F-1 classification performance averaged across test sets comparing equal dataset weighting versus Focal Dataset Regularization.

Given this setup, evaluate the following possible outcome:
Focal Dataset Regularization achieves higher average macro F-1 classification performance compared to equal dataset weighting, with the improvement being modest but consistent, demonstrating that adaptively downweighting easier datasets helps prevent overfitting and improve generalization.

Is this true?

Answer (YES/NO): NO